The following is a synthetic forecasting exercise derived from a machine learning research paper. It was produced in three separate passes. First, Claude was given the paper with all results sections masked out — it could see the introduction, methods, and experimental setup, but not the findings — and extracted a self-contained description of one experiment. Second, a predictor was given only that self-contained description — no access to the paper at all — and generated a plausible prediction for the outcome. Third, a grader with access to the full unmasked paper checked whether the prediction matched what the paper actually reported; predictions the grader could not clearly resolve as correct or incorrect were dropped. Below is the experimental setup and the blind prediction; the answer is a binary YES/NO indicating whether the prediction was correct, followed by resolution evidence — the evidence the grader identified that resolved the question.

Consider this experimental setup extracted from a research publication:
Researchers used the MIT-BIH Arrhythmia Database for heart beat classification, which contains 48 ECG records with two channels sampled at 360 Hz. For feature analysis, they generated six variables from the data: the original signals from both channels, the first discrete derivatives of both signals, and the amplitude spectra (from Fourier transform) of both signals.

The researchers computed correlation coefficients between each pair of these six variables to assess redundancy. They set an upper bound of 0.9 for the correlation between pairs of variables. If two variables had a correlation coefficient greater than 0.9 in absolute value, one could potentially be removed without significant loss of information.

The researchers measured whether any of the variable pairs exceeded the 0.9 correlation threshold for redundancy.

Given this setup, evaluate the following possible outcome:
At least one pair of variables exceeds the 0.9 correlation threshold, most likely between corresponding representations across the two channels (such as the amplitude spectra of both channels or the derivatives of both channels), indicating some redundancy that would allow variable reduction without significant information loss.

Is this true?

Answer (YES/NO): NO